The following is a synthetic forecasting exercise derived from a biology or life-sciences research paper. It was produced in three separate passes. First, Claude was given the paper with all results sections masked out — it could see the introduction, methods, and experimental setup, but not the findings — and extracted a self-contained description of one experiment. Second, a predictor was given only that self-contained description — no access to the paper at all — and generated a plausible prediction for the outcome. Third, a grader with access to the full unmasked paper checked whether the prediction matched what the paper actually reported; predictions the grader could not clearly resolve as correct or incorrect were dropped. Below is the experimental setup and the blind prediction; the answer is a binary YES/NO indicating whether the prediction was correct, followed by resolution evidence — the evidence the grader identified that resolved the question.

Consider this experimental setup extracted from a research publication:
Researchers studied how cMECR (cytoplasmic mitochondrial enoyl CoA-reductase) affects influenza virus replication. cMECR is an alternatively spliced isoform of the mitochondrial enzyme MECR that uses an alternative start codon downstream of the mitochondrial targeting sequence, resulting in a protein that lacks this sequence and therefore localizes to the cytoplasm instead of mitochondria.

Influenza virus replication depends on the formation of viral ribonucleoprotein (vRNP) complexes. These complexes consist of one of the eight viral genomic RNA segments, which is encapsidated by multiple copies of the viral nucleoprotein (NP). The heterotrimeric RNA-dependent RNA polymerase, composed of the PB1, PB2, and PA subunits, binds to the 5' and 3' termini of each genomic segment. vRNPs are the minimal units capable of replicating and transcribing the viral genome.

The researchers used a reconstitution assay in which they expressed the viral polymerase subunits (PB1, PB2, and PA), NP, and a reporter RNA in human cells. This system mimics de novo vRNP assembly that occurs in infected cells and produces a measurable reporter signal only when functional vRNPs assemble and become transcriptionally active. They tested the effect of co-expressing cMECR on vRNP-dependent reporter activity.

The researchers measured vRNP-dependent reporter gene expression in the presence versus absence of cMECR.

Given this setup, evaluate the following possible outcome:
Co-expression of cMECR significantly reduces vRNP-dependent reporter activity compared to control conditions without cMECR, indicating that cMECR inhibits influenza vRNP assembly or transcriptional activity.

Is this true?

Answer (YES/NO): YES